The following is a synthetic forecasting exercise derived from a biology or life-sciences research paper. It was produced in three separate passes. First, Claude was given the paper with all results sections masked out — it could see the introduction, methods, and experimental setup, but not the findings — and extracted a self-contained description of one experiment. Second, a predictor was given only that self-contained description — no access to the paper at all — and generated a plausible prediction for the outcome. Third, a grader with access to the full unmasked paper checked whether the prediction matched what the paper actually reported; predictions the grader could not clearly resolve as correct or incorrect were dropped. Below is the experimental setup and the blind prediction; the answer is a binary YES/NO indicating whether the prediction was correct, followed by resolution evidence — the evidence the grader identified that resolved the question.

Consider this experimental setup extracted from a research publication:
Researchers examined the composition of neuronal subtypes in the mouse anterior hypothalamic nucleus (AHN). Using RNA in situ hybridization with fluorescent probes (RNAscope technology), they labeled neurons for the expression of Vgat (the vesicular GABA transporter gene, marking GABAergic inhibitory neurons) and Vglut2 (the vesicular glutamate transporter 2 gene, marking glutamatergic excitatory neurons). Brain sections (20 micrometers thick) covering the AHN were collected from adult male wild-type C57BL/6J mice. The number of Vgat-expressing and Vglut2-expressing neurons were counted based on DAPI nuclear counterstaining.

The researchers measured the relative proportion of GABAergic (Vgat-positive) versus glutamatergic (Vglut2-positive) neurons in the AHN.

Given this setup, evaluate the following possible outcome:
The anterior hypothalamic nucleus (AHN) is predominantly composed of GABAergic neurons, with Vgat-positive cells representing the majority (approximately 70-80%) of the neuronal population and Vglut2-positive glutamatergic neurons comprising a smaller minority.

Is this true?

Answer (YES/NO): NO